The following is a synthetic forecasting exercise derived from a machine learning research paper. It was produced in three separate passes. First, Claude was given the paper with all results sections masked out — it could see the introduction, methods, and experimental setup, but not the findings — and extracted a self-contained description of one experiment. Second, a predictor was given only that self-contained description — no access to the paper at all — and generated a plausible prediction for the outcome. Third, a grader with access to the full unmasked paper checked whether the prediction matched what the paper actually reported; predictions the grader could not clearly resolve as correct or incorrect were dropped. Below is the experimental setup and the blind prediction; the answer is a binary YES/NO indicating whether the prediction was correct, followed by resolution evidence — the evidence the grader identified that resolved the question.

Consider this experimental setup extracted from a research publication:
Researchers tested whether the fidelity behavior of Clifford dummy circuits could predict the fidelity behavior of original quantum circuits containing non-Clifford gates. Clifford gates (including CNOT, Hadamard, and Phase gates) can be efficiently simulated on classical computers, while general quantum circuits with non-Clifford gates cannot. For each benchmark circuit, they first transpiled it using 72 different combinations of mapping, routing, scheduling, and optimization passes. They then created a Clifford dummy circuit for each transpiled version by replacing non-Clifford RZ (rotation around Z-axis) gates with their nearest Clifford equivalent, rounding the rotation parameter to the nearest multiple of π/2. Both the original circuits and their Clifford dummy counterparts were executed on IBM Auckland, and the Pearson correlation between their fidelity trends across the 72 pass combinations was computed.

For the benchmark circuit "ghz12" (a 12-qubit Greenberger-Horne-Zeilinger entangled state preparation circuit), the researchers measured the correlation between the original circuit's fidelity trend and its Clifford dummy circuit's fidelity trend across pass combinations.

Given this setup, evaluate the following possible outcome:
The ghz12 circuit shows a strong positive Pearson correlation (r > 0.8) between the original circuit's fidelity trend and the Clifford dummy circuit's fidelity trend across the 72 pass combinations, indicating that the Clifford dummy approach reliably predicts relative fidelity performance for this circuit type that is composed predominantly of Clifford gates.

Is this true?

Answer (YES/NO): YES